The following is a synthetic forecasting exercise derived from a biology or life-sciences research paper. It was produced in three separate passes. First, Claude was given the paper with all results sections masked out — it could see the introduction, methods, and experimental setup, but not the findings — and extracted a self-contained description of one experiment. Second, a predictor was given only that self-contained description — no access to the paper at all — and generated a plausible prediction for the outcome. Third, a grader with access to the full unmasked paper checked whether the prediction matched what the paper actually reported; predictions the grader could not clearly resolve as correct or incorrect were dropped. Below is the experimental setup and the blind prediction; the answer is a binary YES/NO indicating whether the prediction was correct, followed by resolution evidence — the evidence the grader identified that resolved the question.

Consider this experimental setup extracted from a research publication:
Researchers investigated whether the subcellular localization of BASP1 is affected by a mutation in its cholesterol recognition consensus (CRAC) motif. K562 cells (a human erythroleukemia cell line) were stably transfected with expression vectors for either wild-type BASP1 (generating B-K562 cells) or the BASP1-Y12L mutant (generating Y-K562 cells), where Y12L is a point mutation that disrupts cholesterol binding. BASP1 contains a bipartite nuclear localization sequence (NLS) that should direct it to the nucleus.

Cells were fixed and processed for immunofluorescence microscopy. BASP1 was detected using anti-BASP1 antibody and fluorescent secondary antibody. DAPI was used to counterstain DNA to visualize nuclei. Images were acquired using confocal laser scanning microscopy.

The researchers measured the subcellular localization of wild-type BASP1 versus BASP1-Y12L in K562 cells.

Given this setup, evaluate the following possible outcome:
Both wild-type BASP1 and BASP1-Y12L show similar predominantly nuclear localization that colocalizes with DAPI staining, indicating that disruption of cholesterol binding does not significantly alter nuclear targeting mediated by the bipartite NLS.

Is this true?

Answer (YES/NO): YES